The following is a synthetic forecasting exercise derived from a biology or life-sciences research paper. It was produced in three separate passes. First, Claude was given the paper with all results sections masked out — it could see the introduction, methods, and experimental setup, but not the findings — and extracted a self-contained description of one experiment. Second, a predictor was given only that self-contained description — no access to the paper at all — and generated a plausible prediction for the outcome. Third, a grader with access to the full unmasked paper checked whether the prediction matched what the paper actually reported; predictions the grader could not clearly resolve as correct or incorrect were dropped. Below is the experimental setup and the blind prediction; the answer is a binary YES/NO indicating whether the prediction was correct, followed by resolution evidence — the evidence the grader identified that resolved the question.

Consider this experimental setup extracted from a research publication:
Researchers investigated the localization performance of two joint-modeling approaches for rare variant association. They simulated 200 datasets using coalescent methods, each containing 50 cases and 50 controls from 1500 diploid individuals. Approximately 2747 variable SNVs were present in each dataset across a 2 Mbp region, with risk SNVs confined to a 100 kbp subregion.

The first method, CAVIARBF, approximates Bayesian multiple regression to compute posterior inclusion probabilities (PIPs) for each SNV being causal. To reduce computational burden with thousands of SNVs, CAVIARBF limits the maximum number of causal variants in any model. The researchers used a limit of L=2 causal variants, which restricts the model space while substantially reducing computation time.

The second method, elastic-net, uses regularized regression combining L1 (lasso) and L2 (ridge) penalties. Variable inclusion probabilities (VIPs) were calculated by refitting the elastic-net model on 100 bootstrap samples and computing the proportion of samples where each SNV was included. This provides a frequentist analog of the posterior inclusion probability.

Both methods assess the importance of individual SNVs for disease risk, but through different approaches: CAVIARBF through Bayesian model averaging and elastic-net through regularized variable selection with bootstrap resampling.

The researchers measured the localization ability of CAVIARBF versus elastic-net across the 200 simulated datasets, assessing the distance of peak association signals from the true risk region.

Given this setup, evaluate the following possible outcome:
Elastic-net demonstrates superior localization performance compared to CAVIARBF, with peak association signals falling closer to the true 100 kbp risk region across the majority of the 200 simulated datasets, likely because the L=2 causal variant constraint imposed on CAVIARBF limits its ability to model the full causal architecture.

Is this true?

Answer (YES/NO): NO